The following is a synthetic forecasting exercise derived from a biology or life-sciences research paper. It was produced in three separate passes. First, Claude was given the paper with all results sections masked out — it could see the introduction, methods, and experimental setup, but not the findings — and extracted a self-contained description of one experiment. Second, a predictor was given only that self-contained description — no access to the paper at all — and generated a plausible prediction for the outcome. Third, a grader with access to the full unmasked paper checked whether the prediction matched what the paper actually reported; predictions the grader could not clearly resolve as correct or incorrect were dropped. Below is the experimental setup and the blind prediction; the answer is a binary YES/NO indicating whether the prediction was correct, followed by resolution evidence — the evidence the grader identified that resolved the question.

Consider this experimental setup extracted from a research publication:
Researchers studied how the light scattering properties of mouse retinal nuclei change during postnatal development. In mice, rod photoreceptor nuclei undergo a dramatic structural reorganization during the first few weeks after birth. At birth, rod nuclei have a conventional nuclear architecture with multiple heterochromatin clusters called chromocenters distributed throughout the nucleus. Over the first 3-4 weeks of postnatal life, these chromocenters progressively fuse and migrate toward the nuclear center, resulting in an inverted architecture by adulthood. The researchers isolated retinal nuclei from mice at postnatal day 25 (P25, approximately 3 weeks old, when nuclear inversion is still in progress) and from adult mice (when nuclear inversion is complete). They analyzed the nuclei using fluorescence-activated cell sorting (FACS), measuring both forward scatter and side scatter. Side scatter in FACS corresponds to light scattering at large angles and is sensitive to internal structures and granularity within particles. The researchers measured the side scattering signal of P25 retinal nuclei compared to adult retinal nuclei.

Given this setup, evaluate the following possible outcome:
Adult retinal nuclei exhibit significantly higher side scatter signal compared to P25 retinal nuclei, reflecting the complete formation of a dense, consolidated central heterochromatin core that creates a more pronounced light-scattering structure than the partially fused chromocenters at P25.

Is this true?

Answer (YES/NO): NO